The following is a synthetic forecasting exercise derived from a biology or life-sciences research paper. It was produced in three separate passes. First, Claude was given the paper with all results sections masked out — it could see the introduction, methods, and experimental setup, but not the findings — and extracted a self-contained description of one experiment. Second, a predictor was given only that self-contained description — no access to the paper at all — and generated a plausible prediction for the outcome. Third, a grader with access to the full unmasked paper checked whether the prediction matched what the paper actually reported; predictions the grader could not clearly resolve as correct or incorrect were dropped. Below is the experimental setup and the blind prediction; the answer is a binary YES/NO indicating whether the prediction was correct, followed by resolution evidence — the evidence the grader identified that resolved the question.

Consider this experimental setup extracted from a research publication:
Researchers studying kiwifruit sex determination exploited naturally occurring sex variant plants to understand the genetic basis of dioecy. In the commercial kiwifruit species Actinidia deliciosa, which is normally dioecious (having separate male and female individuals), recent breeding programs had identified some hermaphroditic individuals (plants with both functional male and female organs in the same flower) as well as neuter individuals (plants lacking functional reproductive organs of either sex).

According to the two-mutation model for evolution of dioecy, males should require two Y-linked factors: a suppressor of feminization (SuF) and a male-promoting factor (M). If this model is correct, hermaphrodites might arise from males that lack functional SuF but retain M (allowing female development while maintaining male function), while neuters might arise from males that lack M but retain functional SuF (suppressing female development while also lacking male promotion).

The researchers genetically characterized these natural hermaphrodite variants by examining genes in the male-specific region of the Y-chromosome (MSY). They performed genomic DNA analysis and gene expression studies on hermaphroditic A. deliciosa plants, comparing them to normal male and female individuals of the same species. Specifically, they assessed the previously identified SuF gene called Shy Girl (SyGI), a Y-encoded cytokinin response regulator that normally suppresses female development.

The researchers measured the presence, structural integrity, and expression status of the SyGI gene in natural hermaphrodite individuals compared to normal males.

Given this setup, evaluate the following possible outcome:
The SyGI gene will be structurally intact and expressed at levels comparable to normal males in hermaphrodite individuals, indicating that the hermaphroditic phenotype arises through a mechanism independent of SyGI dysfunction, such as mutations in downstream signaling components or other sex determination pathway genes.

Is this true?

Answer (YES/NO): NO